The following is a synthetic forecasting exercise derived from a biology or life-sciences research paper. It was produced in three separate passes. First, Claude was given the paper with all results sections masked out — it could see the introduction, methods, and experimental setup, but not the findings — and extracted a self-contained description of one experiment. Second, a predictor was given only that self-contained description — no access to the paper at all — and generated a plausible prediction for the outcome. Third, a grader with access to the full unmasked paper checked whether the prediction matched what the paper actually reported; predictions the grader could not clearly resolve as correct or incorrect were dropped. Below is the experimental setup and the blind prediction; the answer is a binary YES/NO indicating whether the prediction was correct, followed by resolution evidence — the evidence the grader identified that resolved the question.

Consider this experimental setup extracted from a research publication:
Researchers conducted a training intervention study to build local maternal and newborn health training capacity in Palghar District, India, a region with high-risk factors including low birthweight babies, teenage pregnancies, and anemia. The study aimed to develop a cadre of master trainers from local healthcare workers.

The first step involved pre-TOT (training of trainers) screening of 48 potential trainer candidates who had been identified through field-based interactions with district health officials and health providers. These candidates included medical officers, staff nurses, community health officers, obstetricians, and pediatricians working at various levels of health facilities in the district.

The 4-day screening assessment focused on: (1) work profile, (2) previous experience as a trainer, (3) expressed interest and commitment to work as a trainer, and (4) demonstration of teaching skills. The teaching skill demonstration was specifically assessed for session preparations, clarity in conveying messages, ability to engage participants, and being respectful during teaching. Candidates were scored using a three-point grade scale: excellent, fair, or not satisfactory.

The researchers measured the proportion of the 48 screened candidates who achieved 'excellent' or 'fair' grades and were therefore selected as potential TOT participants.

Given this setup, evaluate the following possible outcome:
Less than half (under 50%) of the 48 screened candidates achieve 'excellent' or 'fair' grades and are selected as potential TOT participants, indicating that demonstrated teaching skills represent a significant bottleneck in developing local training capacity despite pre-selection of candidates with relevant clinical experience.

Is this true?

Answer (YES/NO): NO